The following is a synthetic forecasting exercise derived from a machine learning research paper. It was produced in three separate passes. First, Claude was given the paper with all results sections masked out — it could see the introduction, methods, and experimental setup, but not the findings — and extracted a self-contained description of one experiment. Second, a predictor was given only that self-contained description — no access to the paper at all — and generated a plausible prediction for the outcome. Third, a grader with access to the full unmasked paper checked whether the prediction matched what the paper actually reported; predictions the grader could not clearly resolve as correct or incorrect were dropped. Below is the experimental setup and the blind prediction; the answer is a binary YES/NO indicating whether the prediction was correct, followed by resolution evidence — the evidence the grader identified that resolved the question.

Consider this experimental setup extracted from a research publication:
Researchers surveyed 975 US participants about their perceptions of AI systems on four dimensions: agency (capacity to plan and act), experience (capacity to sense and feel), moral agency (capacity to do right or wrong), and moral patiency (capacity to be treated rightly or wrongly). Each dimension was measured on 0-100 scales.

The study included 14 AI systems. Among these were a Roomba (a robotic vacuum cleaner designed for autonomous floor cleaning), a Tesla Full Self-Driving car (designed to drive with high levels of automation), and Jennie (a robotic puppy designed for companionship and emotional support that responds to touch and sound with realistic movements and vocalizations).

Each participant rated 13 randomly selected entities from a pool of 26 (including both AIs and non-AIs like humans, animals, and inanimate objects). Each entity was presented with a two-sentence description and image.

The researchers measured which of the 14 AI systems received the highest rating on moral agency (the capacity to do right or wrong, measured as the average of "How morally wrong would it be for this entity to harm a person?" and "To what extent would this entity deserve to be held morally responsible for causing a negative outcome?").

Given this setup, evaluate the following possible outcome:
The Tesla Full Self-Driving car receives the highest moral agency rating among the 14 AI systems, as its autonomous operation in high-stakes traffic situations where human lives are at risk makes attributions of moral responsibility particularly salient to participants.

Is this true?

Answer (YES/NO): YES